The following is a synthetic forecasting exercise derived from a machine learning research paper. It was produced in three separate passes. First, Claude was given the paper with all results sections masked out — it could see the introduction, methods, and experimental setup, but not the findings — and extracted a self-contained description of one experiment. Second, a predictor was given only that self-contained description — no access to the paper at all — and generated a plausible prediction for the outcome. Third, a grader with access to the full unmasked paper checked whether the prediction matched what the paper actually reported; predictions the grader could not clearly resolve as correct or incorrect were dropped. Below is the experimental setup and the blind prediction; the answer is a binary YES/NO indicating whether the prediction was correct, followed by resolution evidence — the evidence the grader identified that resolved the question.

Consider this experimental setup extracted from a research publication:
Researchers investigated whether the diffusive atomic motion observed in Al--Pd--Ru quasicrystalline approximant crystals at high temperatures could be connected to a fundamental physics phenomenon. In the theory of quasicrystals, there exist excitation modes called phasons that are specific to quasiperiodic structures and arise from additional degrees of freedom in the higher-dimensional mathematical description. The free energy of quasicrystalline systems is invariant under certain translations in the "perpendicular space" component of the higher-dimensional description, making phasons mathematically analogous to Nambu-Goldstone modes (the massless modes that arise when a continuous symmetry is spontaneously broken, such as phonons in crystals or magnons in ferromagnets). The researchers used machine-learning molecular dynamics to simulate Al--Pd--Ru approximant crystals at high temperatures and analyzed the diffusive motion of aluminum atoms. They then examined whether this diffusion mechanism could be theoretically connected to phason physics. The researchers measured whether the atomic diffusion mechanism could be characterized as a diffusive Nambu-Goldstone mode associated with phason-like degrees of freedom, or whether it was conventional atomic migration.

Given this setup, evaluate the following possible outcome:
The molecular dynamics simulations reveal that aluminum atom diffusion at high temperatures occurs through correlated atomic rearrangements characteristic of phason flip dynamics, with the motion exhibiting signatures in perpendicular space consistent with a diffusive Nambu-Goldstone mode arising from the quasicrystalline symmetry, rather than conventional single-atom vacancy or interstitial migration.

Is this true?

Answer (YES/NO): YES